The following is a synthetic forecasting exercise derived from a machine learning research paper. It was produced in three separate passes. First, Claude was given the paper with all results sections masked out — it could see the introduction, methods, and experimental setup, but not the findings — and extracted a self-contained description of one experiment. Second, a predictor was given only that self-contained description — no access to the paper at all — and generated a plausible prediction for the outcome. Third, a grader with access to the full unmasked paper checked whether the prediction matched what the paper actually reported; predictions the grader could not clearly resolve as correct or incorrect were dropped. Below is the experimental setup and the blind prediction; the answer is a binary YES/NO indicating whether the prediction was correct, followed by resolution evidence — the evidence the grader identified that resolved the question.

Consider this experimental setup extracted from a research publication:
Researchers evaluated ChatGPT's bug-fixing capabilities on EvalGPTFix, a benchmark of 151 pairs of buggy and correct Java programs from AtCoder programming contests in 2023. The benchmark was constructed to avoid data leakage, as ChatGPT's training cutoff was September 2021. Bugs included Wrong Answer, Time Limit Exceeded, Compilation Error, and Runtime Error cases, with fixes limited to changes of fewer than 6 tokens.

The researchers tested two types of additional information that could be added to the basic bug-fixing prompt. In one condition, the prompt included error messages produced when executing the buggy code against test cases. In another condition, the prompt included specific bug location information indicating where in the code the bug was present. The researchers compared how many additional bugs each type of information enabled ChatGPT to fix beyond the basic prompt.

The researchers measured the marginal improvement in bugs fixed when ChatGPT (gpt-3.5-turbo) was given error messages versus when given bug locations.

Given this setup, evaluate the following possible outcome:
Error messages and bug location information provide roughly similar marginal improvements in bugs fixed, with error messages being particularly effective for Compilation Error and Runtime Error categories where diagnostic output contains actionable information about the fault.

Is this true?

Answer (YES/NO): NO